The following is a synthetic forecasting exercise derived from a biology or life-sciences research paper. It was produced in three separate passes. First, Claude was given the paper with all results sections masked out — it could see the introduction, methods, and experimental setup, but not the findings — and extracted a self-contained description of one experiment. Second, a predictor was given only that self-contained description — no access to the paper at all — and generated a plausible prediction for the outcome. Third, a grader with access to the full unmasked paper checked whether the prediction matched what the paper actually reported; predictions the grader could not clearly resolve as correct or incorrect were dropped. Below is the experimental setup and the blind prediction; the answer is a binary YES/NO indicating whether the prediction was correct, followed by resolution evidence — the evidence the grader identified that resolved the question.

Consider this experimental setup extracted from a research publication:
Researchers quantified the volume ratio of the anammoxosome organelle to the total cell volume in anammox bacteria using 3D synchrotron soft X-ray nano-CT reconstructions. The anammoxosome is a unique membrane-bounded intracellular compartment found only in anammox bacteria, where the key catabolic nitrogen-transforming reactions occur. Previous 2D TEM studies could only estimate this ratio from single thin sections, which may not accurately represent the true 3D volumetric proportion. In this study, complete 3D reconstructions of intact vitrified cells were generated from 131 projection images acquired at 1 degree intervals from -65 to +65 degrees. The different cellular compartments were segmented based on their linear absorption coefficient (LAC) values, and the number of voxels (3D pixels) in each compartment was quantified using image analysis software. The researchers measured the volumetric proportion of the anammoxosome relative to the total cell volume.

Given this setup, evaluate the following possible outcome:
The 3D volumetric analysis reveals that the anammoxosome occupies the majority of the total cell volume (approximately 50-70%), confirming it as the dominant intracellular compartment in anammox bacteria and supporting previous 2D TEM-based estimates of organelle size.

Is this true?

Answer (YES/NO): NO